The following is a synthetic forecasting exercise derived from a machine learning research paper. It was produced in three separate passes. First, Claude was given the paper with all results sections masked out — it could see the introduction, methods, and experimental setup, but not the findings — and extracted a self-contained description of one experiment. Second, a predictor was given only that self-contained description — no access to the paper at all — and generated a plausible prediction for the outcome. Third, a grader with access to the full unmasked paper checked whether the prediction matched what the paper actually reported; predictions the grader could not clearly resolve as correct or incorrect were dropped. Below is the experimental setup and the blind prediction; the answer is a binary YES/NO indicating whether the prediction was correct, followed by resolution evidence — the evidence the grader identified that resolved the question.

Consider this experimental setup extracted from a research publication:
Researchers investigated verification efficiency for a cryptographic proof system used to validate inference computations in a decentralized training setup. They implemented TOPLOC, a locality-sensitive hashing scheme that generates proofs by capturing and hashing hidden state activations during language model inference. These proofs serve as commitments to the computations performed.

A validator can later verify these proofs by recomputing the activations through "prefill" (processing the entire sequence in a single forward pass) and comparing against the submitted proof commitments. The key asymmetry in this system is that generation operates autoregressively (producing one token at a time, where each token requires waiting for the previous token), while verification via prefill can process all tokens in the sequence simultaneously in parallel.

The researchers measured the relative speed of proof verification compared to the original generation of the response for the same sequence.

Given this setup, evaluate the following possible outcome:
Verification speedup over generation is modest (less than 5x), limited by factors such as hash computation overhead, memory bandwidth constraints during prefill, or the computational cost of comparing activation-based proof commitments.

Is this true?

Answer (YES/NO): NO